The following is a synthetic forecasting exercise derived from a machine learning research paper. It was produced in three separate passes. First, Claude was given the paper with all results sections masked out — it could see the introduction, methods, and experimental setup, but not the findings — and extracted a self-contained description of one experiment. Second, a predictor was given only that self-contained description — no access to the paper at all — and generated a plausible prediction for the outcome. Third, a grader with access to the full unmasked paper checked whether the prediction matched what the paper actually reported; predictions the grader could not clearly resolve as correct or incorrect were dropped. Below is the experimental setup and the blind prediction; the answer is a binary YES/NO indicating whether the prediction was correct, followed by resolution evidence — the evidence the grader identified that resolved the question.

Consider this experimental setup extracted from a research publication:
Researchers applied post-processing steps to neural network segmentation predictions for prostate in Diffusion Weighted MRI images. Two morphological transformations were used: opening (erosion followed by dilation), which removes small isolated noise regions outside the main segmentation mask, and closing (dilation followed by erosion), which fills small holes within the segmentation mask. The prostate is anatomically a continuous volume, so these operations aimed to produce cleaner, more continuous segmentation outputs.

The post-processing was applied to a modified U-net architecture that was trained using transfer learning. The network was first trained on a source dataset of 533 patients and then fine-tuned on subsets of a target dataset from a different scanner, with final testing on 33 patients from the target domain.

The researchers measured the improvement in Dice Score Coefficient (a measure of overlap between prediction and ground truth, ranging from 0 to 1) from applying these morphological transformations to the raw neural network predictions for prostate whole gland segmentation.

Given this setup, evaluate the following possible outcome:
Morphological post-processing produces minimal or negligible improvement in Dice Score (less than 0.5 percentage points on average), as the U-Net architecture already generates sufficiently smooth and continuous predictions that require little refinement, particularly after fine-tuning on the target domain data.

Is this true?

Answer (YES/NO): NO